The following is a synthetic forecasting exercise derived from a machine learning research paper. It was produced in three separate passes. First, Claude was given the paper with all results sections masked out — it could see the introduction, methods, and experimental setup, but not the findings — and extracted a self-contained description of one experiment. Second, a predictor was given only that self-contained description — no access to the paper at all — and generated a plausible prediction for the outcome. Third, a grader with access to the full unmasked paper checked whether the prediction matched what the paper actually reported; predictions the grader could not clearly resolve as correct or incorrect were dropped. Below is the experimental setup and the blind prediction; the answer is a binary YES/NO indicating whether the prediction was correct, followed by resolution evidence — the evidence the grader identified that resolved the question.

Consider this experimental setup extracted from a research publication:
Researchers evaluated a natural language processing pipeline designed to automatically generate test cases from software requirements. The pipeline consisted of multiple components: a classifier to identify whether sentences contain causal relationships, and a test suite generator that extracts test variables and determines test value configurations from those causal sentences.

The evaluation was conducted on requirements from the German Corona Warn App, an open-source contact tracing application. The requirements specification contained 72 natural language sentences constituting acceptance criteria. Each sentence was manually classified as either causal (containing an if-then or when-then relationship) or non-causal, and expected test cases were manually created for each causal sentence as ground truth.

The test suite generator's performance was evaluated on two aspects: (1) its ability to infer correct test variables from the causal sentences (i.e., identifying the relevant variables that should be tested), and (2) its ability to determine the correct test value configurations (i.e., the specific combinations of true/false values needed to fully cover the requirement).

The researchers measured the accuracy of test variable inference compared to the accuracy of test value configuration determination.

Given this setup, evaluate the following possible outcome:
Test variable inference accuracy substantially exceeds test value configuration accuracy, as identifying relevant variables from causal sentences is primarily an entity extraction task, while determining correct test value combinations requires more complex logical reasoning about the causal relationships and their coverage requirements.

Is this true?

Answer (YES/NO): NO